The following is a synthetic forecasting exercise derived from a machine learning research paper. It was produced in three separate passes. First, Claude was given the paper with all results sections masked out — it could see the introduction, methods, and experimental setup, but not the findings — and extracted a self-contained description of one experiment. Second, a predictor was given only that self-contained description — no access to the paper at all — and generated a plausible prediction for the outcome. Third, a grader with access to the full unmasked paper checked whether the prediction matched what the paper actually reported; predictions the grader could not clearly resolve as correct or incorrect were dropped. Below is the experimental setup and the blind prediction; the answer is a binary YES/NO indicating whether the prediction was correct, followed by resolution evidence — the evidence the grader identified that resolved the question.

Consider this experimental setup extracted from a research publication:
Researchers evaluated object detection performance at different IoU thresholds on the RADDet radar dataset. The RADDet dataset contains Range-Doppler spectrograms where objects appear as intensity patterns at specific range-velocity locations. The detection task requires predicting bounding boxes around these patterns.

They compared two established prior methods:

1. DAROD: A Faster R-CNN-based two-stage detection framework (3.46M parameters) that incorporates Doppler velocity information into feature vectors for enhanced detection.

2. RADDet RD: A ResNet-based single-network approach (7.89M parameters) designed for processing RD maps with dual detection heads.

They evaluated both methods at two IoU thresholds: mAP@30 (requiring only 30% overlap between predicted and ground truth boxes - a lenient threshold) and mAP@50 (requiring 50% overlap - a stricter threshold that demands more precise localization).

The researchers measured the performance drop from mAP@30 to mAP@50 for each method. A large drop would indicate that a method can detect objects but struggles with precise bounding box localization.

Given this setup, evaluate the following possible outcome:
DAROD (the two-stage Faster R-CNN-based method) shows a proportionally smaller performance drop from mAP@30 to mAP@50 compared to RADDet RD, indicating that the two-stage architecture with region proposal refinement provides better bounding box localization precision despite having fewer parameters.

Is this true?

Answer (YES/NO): YES